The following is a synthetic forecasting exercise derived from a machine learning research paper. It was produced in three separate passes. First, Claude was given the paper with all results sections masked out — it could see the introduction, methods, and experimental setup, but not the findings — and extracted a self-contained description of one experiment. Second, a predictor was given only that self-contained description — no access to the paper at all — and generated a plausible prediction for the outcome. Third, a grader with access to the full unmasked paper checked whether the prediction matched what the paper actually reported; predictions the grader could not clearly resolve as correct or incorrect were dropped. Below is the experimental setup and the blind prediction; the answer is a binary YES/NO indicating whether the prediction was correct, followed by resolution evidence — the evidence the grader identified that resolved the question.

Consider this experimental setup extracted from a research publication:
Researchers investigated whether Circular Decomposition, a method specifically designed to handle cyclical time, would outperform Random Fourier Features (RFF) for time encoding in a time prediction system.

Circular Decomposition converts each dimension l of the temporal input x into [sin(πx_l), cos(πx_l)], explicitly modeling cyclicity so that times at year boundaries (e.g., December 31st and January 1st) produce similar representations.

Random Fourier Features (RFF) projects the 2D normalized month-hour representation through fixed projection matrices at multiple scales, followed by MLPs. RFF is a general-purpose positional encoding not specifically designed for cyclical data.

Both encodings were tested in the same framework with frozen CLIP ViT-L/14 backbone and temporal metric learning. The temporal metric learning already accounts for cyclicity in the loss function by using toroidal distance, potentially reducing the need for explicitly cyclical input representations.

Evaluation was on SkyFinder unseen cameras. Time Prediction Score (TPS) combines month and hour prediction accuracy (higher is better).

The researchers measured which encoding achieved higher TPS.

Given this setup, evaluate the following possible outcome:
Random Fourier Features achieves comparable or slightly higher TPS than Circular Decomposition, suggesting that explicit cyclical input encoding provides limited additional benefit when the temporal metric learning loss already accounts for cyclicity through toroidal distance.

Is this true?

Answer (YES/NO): NO